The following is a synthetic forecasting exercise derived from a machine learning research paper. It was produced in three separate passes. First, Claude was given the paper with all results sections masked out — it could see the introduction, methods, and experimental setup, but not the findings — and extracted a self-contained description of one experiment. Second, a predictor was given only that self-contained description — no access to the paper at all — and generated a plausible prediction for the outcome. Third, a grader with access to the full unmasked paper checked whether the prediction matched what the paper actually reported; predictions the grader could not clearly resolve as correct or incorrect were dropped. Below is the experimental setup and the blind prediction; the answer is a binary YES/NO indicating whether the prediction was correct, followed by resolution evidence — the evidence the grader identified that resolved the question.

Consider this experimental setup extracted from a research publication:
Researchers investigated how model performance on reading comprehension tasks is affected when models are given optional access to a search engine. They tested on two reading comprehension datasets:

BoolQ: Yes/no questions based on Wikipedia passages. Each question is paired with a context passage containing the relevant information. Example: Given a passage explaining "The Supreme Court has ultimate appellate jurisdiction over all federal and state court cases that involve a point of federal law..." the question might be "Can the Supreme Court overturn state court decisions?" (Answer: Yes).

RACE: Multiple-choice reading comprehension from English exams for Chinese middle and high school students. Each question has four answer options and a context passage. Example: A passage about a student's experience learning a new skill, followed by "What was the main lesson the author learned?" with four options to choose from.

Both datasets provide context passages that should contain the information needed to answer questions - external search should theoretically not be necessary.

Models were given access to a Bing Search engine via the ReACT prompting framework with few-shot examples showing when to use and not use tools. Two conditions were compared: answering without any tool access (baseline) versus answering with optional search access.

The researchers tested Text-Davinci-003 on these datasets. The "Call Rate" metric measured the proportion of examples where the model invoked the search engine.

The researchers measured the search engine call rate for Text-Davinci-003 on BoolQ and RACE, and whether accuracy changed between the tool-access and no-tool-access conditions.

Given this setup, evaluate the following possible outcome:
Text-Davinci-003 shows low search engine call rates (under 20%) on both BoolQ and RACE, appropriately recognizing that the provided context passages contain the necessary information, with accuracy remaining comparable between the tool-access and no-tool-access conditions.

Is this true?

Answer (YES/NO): NO